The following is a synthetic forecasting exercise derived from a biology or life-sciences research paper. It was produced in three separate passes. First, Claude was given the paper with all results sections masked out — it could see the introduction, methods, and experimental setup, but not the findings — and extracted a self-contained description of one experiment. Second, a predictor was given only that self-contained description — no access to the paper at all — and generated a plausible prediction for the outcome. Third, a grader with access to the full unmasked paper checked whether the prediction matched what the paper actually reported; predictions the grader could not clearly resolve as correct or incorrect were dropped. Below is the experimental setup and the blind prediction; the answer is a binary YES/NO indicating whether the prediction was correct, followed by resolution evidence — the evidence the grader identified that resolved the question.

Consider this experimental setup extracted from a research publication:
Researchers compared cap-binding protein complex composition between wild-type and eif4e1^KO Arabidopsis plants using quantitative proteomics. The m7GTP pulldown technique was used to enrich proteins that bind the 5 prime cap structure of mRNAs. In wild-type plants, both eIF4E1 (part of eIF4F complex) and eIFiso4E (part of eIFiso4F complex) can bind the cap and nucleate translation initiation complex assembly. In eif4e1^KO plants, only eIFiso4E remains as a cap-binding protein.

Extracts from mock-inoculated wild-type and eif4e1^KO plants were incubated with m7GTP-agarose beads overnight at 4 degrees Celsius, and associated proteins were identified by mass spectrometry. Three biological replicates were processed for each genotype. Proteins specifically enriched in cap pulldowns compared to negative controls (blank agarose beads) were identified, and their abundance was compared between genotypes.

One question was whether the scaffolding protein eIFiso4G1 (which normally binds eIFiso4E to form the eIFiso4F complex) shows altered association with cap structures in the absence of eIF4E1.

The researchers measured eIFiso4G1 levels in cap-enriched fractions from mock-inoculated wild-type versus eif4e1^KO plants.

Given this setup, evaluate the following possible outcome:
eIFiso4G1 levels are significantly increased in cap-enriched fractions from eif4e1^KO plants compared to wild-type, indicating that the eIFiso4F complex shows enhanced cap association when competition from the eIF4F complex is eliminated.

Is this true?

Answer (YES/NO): NO